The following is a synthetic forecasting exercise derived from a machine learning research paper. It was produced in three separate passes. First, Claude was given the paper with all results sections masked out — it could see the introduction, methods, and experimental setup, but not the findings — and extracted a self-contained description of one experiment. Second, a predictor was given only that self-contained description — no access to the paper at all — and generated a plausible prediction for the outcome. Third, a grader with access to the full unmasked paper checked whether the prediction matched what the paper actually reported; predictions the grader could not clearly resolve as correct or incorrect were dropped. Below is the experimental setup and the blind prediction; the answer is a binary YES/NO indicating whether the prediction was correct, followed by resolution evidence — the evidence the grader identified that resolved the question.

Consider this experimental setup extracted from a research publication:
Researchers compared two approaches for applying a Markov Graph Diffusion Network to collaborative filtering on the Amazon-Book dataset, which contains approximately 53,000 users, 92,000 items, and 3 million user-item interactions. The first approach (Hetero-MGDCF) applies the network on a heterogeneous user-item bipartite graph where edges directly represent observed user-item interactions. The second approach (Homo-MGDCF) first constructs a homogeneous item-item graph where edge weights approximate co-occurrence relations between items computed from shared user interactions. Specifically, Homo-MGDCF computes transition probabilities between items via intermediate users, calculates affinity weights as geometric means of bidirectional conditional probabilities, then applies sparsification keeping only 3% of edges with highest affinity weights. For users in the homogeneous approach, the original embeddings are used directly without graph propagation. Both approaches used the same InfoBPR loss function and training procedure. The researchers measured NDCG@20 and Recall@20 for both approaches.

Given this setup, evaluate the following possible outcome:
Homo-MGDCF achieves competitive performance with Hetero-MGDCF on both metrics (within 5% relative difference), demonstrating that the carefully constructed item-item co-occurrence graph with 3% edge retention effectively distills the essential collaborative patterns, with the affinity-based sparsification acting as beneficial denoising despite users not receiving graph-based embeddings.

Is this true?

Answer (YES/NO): NO